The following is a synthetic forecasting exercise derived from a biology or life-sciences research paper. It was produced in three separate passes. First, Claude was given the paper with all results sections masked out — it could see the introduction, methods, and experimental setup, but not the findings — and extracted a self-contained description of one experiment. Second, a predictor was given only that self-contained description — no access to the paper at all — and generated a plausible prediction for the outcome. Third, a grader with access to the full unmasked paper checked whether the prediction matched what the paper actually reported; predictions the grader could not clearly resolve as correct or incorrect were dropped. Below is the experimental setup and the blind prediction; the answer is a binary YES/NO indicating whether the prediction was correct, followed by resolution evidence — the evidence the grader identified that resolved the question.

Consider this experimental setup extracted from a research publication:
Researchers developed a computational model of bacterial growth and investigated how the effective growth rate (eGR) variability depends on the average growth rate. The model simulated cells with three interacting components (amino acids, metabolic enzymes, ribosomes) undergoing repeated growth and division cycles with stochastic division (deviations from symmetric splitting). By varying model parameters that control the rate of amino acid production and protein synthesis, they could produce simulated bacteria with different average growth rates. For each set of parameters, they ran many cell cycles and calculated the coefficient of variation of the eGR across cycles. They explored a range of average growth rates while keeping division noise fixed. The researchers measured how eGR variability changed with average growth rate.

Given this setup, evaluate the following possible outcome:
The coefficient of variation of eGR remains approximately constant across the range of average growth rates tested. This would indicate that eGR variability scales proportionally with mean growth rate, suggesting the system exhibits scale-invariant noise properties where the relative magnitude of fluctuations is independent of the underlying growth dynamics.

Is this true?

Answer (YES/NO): YES